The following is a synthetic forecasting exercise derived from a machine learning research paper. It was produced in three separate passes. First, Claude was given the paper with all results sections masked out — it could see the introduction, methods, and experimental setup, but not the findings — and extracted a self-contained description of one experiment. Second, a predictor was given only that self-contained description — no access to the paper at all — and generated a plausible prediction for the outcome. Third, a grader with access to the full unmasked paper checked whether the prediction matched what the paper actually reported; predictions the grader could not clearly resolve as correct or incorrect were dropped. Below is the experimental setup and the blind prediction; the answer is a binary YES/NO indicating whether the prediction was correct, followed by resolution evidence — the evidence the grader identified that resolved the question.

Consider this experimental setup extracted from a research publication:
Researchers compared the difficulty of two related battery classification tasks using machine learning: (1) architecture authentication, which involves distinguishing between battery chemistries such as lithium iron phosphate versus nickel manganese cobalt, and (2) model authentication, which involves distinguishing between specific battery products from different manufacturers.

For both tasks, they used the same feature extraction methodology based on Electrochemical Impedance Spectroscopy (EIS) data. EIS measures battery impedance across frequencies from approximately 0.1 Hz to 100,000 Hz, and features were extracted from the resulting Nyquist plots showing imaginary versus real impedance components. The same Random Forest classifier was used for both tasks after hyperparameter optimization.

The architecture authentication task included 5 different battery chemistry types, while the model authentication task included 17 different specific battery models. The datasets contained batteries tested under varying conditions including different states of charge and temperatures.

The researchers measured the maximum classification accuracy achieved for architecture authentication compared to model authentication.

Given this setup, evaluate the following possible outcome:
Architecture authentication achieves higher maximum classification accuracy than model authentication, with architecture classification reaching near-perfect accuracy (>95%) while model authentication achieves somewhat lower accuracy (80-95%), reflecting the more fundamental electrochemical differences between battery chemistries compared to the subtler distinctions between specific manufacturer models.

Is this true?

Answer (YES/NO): YES